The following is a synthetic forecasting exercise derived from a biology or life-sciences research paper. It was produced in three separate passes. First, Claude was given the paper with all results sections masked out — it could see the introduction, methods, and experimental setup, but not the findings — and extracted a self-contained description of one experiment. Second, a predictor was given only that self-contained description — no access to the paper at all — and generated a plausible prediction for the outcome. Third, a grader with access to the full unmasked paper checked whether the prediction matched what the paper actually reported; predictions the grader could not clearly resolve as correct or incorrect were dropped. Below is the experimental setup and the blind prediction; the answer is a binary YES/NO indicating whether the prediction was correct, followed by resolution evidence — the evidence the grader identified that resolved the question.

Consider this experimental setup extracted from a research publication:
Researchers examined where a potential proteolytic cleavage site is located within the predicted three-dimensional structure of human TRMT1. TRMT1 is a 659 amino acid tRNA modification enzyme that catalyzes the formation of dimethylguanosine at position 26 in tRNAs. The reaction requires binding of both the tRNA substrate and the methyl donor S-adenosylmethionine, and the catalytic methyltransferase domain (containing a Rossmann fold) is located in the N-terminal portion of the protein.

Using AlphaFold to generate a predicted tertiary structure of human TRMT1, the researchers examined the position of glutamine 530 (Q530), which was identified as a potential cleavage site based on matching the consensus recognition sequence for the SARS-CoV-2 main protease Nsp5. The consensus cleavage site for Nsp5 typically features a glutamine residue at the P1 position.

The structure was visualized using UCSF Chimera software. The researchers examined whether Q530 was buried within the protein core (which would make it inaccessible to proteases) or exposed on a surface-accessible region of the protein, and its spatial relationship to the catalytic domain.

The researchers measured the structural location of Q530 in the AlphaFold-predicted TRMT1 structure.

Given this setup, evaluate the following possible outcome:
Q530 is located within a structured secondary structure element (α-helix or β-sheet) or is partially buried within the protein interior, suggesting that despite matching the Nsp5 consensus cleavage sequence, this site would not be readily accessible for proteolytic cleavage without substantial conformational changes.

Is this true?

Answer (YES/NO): NO